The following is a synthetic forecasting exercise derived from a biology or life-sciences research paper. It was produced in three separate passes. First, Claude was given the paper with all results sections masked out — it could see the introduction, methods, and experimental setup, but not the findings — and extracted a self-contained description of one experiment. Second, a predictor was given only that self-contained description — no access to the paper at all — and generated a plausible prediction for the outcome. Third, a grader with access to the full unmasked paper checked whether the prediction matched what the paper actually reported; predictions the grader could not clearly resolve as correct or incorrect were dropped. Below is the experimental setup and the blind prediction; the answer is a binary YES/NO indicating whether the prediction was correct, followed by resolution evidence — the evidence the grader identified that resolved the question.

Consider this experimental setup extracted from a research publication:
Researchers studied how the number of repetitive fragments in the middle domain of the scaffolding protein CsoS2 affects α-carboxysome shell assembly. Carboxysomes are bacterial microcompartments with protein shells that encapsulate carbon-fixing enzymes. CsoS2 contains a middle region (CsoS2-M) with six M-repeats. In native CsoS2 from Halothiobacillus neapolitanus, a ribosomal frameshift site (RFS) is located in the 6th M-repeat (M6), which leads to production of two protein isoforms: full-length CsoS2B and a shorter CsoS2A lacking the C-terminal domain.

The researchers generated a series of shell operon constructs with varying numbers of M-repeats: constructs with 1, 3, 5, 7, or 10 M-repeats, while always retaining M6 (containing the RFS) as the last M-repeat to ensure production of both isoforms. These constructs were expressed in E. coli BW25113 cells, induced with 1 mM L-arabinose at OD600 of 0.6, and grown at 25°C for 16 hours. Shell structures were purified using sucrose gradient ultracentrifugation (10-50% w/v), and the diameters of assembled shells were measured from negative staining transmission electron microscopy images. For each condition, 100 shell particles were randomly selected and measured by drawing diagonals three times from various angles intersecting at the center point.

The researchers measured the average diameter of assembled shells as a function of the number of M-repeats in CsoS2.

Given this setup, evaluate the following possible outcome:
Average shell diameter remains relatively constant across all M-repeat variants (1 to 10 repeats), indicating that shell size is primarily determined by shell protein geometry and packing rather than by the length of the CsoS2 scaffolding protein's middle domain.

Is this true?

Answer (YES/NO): NO